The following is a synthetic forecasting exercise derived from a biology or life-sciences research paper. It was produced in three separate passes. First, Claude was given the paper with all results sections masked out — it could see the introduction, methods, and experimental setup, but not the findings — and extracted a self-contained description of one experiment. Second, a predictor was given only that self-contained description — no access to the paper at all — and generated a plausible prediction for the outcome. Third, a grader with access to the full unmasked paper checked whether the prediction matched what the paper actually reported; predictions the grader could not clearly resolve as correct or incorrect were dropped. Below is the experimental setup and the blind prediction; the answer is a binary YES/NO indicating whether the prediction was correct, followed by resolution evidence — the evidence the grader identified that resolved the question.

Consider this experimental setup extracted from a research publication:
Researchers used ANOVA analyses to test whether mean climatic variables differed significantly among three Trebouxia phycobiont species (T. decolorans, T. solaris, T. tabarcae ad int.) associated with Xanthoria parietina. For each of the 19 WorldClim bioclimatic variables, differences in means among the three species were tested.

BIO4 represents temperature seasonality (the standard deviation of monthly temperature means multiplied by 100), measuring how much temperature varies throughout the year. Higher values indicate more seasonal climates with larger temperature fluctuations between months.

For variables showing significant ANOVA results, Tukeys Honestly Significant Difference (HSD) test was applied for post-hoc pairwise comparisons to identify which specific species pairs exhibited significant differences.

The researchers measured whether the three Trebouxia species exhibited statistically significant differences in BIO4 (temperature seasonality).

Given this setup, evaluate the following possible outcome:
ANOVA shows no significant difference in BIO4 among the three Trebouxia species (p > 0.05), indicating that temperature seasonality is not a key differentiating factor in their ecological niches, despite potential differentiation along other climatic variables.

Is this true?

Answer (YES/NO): NO